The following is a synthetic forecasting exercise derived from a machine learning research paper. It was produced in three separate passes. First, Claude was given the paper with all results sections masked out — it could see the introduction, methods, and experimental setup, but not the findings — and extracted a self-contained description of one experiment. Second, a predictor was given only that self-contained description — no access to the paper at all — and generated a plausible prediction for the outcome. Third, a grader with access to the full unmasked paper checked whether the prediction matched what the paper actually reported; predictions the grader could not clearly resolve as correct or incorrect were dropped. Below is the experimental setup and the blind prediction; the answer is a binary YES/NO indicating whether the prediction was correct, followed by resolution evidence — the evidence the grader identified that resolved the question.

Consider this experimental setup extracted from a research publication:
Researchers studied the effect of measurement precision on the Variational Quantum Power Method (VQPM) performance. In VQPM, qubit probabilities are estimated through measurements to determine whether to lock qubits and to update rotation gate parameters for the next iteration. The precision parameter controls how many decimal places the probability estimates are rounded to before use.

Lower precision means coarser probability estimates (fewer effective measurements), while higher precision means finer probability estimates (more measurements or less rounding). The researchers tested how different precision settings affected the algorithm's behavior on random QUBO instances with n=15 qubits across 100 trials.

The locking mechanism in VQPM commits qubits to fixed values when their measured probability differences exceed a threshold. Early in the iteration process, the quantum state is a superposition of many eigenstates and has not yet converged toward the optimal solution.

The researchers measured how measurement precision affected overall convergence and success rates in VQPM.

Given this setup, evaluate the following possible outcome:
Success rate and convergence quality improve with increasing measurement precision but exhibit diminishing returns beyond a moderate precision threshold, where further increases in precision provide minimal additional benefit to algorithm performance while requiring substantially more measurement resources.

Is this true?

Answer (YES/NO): NO